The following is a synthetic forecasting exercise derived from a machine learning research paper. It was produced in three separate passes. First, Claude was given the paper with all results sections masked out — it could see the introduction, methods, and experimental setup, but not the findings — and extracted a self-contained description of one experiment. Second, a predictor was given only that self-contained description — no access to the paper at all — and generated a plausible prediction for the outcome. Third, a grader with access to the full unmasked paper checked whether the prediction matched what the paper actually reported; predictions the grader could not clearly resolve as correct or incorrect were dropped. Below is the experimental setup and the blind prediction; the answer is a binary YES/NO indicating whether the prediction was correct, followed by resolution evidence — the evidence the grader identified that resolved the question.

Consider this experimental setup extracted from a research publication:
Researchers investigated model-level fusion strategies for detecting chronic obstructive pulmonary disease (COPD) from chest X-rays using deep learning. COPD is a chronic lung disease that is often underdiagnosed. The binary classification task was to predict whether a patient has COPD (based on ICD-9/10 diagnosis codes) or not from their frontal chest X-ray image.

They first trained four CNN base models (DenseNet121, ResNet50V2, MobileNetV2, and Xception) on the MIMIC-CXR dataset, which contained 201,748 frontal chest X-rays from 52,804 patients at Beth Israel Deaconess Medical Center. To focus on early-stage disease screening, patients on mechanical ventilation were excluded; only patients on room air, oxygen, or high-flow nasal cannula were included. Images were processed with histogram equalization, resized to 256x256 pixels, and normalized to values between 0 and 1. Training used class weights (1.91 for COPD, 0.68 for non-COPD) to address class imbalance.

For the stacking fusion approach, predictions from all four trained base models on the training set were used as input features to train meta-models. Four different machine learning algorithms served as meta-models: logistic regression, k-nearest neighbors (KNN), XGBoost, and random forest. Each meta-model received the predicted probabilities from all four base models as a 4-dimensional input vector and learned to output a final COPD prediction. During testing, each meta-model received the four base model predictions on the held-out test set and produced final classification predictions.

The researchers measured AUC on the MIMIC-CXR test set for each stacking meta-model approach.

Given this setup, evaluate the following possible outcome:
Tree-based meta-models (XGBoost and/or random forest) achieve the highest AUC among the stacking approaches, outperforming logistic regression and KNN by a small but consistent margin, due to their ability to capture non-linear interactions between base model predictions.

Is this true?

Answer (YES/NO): NO